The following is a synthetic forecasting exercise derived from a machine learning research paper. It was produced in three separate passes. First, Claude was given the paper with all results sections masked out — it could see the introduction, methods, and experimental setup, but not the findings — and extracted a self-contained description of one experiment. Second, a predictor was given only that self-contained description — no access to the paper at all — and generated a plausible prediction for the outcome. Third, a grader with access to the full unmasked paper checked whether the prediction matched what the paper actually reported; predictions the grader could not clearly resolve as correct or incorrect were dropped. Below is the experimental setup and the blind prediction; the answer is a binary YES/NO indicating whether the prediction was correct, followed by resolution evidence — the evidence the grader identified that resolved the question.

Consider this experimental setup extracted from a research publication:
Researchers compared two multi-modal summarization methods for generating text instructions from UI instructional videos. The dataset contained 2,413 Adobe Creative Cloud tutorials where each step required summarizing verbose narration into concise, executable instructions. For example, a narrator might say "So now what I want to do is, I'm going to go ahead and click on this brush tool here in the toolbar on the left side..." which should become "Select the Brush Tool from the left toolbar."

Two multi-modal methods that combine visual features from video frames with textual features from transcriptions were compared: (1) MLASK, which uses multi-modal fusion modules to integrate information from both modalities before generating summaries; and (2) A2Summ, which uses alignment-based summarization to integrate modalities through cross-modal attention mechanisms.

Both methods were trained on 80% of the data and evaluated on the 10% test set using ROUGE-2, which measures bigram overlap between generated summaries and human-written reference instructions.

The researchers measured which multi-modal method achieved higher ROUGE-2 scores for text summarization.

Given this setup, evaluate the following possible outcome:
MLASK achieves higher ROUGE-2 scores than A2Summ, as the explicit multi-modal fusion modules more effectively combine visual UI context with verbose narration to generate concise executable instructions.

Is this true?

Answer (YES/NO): YES